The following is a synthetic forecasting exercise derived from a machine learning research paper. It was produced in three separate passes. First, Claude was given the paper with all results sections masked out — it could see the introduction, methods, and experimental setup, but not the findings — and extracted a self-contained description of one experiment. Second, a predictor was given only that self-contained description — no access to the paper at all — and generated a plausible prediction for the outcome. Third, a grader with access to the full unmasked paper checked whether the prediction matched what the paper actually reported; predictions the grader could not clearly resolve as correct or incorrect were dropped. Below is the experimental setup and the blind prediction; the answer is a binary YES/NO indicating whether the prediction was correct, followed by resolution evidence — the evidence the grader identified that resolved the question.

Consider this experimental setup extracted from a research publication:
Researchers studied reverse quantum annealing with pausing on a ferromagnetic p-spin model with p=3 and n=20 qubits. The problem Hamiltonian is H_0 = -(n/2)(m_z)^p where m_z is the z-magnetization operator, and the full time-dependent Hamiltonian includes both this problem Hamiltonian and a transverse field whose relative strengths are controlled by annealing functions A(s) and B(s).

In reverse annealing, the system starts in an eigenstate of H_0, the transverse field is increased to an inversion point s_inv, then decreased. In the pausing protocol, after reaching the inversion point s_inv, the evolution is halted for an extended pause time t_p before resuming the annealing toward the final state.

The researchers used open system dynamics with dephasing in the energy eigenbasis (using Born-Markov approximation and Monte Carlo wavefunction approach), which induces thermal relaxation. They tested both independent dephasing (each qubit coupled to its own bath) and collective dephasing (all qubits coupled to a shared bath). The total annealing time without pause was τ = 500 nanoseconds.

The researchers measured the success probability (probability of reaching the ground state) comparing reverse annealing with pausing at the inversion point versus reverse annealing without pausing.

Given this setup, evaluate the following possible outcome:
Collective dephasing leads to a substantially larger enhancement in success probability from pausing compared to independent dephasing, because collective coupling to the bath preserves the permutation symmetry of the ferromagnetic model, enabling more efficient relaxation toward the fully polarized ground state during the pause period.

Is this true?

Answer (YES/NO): NO